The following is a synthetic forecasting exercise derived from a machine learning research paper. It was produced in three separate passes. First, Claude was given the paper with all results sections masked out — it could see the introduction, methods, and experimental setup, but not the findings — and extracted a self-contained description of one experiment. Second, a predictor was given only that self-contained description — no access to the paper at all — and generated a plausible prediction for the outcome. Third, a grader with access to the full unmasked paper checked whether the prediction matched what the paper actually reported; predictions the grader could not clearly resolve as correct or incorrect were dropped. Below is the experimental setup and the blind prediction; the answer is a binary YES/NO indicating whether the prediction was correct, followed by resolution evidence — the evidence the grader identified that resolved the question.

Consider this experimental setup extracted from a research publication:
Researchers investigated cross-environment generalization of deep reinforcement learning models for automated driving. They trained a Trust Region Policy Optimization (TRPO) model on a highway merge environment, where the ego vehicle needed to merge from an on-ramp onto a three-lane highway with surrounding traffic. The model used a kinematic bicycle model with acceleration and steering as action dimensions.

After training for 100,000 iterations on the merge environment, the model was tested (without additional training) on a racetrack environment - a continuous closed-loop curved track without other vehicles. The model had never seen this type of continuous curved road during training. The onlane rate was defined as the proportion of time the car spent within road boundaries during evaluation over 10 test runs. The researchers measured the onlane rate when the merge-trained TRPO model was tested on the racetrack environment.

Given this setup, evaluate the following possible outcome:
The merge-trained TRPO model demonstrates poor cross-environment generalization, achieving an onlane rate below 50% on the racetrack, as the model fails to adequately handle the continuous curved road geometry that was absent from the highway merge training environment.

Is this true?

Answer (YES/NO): YES